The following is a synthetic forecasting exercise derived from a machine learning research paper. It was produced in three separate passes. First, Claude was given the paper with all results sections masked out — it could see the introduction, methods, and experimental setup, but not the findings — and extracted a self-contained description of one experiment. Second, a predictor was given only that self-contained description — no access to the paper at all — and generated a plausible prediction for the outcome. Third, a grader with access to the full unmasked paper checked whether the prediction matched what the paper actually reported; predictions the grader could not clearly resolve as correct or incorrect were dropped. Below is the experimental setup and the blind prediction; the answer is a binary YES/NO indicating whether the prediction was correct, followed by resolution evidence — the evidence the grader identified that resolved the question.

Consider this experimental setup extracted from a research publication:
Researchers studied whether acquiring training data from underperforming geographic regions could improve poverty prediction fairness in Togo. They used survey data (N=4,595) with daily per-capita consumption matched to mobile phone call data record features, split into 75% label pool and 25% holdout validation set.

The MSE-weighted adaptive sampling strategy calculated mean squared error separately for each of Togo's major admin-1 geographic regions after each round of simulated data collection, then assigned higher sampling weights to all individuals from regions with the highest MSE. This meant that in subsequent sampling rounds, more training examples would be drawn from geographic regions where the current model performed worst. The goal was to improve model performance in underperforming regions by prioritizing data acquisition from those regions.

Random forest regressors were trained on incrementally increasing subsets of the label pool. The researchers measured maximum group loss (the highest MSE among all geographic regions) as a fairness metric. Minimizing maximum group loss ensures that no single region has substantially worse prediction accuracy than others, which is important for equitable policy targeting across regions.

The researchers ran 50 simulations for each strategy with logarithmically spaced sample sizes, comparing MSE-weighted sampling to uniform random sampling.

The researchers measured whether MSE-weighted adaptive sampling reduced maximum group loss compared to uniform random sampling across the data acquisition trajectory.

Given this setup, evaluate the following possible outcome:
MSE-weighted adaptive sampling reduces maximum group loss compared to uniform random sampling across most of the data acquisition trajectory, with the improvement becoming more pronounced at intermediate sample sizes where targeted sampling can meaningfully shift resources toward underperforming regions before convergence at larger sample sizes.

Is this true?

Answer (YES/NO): NO